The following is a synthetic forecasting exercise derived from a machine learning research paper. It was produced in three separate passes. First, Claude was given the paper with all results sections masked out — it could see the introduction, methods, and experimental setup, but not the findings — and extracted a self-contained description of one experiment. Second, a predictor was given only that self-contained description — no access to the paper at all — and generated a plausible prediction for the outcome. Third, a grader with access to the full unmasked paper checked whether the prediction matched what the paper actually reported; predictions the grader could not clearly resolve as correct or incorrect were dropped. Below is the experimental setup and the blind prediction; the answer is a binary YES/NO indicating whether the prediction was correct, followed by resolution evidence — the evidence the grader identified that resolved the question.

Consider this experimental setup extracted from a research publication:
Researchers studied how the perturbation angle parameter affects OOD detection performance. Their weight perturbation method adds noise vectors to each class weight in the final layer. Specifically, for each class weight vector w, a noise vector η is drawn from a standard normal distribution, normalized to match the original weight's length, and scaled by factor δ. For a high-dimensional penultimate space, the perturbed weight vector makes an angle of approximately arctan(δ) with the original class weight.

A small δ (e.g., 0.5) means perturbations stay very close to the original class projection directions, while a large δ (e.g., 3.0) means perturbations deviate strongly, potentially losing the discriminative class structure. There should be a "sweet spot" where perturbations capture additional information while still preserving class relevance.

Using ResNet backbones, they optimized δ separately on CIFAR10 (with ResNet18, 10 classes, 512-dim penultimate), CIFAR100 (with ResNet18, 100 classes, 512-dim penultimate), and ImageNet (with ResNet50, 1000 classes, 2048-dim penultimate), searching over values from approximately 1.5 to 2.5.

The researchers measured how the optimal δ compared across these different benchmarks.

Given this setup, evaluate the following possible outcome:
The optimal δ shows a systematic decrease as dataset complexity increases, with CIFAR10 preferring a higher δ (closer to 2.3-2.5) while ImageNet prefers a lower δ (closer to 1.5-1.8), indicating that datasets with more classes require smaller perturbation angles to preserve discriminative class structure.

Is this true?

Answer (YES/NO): NO